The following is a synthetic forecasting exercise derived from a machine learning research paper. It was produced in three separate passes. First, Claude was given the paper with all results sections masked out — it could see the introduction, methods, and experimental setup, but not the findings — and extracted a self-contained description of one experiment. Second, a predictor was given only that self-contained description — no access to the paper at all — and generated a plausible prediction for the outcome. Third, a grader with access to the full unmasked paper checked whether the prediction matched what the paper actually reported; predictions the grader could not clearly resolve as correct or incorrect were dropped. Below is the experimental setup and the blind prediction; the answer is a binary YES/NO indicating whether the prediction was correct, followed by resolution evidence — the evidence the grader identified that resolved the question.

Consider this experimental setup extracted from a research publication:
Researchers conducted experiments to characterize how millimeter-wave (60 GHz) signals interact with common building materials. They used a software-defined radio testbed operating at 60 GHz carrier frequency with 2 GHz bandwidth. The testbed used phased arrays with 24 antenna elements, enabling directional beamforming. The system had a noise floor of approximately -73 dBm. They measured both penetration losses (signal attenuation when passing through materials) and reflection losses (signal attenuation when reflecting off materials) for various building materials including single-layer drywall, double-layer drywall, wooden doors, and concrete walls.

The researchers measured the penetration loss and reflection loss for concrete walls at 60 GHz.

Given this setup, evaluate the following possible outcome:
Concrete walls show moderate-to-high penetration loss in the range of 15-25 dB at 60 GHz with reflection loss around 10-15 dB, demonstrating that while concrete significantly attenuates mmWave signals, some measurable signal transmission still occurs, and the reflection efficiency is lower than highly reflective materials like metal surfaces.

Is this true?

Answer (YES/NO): NO